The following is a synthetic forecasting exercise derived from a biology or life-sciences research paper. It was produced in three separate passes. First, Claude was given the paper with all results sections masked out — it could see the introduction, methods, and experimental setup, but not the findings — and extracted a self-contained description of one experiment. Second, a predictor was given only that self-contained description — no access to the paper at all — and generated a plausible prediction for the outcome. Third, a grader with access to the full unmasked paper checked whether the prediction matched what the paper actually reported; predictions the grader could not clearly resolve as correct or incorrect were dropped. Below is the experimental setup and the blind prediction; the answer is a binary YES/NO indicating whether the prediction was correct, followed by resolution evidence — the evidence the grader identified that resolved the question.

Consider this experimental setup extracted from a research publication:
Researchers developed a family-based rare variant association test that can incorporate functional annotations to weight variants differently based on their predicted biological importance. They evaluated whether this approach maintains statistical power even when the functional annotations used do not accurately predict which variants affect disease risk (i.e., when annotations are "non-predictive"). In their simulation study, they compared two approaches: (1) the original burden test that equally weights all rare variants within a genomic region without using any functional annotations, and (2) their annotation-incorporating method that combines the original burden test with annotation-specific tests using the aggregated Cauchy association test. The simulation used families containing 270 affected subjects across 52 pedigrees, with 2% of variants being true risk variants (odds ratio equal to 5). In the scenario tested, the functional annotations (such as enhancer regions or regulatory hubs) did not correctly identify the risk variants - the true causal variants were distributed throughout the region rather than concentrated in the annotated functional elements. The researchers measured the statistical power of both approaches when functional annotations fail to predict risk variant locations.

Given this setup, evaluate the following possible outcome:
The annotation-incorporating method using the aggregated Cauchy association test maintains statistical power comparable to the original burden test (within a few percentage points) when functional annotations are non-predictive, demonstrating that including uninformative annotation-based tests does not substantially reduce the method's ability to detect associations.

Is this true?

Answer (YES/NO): YES